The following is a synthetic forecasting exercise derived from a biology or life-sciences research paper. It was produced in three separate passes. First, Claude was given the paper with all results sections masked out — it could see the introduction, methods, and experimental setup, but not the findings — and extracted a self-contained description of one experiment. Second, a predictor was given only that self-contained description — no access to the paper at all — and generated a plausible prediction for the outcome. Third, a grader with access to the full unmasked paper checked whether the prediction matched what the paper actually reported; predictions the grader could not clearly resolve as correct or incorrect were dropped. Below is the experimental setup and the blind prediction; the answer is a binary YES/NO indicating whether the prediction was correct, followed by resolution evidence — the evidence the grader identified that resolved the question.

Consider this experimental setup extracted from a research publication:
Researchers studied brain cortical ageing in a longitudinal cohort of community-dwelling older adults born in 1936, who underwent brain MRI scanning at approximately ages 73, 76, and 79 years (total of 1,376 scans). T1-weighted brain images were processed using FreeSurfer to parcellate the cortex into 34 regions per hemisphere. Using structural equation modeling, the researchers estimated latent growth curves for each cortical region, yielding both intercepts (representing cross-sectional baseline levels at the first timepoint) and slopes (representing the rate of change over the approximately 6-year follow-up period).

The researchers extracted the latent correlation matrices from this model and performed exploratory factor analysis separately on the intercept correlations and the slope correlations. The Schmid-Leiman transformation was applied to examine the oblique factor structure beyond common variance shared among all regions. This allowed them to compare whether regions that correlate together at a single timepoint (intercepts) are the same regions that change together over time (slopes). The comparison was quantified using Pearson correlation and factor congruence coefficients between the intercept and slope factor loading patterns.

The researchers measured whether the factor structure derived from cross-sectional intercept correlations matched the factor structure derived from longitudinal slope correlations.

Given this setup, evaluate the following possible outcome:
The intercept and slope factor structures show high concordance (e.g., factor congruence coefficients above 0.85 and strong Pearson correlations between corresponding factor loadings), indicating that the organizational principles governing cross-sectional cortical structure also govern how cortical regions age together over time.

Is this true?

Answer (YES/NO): NO